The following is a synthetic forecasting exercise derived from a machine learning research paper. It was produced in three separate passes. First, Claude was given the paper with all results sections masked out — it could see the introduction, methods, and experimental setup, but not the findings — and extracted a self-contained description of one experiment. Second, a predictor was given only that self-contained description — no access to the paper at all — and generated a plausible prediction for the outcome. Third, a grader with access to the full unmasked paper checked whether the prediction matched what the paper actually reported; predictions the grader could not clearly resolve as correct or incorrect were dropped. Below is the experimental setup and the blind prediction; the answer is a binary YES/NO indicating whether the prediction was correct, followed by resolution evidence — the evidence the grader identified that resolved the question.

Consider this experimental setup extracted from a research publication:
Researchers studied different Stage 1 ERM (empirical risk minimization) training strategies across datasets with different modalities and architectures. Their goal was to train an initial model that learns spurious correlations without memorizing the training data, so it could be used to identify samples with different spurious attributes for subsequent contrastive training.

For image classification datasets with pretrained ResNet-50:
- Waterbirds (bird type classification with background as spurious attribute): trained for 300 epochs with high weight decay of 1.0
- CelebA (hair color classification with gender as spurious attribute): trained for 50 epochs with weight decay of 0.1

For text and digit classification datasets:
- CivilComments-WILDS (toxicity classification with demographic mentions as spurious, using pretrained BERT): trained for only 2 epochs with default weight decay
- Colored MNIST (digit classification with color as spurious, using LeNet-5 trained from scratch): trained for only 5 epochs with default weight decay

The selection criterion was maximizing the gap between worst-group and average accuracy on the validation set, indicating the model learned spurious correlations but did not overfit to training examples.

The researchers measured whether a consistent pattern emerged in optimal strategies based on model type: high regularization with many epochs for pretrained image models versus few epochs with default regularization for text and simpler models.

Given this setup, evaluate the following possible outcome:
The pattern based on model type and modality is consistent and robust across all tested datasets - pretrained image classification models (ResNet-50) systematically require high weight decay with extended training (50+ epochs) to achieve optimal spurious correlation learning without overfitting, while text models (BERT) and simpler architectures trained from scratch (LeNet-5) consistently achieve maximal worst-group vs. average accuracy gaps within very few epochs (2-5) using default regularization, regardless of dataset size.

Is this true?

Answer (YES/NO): YES